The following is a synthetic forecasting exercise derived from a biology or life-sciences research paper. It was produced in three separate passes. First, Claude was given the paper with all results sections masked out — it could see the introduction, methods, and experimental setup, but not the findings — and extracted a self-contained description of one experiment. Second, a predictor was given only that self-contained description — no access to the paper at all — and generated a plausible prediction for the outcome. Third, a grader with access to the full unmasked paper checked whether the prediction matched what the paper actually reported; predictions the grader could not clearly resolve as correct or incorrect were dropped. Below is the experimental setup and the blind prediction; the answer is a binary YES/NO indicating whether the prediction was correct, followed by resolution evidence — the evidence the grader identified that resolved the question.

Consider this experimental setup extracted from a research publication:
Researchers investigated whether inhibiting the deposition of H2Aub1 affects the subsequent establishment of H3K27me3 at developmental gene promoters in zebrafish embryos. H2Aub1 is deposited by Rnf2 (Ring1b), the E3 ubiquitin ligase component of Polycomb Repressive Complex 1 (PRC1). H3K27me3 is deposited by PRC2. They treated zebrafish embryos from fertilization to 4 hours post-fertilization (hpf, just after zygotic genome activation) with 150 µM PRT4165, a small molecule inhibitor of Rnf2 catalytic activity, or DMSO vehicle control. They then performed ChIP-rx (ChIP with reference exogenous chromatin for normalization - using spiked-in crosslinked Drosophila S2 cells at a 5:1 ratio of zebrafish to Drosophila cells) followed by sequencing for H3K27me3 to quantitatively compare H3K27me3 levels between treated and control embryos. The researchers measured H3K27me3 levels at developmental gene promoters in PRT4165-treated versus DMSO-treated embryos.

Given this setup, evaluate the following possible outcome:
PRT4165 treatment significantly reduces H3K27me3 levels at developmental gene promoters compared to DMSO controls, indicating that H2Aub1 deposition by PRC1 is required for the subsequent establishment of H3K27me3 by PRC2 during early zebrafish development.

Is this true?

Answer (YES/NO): YES